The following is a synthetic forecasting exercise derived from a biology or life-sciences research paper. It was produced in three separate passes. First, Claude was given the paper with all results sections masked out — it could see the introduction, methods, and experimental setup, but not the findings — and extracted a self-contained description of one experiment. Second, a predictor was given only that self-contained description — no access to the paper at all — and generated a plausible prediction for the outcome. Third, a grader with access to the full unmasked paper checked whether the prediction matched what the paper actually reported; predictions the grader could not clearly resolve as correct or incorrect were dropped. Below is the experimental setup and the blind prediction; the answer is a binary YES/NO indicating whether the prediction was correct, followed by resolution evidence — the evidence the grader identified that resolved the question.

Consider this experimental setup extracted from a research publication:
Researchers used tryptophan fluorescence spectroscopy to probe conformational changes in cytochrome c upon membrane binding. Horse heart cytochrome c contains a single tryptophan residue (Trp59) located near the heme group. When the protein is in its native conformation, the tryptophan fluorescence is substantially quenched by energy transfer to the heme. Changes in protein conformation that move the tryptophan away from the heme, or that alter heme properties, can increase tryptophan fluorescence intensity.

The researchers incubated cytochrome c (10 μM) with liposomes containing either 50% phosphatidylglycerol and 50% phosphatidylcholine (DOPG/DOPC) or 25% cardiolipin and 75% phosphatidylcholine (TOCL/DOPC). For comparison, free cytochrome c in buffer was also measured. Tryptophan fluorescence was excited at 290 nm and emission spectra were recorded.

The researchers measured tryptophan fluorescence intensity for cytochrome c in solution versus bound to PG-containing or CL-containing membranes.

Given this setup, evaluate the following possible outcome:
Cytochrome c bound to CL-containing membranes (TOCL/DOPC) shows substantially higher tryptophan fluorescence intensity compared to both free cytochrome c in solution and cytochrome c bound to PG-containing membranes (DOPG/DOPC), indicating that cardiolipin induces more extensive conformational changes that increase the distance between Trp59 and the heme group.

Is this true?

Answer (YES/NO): YES